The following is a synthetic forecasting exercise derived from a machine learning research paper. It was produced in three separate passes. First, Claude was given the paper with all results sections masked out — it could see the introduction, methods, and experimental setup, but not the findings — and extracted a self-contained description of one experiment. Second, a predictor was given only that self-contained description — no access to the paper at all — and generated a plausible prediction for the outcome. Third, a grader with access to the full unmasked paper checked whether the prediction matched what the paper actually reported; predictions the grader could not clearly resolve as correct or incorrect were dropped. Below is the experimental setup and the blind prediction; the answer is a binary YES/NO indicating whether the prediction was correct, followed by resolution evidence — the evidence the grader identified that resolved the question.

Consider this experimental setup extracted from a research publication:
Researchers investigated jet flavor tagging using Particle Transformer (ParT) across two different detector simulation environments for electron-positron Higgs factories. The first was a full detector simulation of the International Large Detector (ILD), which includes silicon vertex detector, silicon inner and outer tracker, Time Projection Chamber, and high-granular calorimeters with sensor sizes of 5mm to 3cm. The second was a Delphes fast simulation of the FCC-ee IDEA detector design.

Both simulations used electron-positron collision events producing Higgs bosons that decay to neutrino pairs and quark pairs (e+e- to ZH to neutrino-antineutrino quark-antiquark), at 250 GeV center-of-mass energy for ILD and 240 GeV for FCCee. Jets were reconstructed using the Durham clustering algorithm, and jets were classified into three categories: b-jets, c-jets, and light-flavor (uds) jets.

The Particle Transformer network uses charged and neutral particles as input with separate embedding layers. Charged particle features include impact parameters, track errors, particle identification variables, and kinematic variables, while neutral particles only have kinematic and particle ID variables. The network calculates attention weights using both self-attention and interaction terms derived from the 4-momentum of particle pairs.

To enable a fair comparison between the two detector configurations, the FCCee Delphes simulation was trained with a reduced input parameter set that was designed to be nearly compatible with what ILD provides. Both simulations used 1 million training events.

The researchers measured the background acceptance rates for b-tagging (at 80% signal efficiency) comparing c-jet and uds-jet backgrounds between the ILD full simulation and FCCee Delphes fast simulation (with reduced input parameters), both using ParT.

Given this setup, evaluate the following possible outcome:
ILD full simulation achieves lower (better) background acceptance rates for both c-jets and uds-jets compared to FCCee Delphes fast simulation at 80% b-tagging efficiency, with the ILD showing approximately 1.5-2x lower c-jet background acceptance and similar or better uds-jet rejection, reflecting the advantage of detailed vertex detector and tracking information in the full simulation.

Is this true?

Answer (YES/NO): NO